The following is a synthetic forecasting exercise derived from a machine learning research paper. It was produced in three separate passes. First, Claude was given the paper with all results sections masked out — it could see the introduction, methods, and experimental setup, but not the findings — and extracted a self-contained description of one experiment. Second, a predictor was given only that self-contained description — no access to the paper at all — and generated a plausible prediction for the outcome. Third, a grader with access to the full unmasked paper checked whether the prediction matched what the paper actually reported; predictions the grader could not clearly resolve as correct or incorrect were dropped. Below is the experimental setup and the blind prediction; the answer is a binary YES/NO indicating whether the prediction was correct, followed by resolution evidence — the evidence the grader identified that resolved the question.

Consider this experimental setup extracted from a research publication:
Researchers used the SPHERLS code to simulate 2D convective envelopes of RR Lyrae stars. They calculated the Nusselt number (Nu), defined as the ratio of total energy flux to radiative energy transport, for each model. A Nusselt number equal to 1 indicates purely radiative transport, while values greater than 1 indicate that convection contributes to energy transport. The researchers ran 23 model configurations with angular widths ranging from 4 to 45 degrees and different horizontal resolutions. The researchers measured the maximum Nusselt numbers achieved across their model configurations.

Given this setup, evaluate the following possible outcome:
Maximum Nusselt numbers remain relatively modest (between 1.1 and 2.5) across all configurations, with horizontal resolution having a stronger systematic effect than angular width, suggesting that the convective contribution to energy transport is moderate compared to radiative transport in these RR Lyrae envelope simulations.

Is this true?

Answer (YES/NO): NO